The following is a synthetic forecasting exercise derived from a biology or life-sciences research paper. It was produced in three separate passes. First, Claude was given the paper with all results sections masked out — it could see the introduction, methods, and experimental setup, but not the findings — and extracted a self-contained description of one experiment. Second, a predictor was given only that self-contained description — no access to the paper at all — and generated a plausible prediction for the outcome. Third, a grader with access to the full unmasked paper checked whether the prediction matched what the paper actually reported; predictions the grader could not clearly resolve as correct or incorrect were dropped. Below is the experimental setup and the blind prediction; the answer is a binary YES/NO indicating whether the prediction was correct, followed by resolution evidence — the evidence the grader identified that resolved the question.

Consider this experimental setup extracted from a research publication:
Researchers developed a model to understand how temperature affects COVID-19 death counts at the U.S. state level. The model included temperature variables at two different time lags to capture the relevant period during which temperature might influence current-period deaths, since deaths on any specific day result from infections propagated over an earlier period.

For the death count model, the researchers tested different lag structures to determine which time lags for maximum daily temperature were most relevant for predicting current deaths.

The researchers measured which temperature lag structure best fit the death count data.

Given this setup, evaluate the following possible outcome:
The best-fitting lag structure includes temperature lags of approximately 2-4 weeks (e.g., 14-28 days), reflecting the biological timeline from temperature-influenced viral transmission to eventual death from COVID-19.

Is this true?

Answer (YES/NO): NO